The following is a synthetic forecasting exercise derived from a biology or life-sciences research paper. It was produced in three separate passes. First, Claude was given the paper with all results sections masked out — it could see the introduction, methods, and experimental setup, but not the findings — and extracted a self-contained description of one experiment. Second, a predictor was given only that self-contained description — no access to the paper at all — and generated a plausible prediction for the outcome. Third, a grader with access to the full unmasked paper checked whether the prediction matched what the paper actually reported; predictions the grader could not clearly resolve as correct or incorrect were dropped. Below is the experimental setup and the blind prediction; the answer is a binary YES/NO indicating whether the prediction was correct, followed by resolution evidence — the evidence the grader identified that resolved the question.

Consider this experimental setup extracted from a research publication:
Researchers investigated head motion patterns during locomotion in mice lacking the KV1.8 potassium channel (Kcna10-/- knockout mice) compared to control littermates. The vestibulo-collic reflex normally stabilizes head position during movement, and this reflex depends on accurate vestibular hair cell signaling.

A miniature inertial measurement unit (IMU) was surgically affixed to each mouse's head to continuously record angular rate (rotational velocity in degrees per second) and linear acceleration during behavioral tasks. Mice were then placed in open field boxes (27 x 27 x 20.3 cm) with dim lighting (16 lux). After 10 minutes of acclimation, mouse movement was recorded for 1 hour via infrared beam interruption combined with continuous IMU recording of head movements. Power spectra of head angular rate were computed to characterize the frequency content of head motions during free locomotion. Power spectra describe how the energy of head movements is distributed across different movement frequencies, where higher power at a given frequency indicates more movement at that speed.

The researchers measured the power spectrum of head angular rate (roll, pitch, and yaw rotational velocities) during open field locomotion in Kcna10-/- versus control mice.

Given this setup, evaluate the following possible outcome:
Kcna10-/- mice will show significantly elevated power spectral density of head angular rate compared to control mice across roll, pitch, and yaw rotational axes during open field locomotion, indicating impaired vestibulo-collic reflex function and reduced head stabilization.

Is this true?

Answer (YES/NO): NO